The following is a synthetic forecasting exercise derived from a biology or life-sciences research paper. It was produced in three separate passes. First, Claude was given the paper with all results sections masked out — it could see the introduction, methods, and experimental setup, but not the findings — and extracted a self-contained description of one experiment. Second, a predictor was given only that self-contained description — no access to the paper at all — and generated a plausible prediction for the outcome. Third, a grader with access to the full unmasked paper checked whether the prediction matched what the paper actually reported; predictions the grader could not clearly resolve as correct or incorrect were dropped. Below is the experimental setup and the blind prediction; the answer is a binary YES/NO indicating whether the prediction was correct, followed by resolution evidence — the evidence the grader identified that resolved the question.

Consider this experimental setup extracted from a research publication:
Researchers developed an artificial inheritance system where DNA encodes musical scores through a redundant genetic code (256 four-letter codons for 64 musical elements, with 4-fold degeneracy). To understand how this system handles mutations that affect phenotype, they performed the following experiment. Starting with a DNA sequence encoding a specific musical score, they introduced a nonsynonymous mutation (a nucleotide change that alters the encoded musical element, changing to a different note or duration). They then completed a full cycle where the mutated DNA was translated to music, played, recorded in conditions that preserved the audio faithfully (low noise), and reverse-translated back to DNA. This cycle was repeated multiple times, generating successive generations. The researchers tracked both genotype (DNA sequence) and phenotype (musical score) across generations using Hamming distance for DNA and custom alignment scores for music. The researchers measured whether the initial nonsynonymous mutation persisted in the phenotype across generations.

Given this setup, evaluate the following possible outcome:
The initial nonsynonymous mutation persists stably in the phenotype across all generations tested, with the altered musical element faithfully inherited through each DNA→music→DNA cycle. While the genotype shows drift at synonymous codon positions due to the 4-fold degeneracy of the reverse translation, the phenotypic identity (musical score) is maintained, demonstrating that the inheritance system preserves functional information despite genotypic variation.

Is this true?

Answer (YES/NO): YES